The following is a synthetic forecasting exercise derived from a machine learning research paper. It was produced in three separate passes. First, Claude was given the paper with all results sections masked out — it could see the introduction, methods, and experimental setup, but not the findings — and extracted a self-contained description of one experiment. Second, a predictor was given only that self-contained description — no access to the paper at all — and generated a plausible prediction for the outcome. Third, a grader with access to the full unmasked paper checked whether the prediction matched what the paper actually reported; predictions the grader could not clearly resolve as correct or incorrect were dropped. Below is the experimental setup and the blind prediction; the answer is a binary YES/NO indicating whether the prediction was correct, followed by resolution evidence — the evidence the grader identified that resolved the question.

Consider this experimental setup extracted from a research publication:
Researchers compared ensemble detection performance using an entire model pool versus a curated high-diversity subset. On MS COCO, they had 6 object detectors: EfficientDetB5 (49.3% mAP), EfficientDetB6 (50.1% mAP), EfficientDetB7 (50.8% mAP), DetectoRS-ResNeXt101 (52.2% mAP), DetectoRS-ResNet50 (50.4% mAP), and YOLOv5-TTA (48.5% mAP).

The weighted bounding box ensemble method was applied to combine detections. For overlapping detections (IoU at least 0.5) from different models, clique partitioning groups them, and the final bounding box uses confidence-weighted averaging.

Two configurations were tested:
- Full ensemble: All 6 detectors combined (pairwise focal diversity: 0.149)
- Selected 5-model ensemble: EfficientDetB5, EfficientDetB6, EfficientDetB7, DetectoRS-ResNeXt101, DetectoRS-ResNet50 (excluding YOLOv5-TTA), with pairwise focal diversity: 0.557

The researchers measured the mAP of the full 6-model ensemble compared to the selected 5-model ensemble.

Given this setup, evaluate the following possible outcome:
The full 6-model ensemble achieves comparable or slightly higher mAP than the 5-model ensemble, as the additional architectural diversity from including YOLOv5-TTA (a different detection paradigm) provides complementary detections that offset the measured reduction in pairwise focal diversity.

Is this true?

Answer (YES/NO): NO